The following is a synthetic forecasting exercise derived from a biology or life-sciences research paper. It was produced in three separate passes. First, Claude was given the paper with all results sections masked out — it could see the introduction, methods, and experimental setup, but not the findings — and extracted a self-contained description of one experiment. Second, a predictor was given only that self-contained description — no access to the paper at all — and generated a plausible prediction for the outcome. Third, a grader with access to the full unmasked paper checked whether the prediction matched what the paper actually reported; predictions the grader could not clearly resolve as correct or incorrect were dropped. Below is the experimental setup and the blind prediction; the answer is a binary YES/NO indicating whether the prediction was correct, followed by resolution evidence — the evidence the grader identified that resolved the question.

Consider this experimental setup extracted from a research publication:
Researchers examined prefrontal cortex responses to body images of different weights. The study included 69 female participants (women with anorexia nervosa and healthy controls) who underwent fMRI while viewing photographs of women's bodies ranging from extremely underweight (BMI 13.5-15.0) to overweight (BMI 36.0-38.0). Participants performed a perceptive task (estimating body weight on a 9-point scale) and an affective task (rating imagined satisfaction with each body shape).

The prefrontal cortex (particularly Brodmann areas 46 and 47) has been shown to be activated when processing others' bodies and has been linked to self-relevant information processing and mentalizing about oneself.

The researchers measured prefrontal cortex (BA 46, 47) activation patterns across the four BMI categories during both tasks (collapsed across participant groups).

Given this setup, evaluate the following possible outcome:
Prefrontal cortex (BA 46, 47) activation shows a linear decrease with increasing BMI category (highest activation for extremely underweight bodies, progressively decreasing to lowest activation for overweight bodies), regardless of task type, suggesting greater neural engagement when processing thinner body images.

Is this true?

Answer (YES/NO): YES